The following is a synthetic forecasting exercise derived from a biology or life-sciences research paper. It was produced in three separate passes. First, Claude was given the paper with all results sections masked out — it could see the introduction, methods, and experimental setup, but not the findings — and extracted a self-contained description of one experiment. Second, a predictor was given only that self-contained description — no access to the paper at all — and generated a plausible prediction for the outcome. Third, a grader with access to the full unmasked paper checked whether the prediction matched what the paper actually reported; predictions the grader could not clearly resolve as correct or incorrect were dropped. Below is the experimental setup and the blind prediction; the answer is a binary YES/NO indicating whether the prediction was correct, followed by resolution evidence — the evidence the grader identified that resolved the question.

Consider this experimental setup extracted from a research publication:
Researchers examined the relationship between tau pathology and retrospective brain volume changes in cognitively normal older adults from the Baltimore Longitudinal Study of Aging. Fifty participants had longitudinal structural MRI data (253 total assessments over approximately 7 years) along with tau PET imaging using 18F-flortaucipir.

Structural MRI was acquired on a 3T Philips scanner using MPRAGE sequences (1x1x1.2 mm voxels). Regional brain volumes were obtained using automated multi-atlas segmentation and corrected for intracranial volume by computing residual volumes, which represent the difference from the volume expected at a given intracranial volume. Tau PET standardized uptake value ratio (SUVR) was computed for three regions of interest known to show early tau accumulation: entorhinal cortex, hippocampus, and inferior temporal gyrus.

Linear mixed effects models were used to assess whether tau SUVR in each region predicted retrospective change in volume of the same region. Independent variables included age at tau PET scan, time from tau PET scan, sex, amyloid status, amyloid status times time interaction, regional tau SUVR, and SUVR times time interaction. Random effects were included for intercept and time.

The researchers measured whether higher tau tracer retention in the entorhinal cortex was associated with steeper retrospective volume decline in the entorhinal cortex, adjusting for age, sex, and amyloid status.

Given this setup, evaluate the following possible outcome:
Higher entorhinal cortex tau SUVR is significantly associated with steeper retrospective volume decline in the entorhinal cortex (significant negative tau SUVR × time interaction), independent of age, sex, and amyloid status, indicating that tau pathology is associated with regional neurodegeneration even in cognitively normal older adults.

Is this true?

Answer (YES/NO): NO